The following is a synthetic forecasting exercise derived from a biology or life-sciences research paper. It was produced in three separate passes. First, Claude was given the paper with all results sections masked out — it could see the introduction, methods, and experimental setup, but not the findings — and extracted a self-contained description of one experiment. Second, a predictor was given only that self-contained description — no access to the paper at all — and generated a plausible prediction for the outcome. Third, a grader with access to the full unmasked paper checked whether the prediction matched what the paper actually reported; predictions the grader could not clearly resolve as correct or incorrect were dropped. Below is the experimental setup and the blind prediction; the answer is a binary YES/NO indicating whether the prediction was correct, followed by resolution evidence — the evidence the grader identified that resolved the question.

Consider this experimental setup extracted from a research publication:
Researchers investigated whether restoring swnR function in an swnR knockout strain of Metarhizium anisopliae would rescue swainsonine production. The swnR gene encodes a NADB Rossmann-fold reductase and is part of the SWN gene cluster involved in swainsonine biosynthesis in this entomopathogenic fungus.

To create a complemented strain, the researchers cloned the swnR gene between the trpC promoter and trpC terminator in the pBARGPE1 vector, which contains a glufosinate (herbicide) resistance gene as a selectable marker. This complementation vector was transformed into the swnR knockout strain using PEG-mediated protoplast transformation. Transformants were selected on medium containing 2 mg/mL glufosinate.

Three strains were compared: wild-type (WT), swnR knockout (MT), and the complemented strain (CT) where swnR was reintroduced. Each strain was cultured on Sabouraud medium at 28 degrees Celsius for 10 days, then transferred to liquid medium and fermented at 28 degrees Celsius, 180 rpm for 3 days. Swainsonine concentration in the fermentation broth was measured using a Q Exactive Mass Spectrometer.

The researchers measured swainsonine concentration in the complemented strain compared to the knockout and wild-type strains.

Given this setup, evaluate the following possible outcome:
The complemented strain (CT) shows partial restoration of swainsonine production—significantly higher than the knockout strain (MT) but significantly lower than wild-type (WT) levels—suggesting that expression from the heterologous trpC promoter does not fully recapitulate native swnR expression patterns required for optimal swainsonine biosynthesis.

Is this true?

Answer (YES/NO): NO